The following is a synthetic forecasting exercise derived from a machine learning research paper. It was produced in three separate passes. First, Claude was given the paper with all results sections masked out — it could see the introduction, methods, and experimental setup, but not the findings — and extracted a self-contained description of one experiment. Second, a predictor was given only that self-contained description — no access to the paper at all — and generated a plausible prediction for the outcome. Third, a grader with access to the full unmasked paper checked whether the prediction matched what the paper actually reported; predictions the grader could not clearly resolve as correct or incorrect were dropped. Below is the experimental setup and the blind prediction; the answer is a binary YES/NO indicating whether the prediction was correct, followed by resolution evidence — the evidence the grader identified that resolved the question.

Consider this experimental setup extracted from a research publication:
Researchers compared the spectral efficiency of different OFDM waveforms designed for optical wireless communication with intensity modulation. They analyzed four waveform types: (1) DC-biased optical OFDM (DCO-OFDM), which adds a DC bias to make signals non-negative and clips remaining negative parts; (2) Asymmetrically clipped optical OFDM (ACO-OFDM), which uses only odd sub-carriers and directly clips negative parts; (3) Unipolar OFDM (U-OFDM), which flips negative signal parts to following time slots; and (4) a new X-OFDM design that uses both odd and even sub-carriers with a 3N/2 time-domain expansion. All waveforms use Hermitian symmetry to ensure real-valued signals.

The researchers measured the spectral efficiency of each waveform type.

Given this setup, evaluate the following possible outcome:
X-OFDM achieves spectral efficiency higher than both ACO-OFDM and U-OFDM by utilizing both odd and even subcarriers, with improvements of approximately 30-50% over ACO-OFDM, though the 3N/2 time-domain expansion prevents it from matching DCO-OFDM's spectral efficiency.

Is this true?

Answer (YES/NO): YES